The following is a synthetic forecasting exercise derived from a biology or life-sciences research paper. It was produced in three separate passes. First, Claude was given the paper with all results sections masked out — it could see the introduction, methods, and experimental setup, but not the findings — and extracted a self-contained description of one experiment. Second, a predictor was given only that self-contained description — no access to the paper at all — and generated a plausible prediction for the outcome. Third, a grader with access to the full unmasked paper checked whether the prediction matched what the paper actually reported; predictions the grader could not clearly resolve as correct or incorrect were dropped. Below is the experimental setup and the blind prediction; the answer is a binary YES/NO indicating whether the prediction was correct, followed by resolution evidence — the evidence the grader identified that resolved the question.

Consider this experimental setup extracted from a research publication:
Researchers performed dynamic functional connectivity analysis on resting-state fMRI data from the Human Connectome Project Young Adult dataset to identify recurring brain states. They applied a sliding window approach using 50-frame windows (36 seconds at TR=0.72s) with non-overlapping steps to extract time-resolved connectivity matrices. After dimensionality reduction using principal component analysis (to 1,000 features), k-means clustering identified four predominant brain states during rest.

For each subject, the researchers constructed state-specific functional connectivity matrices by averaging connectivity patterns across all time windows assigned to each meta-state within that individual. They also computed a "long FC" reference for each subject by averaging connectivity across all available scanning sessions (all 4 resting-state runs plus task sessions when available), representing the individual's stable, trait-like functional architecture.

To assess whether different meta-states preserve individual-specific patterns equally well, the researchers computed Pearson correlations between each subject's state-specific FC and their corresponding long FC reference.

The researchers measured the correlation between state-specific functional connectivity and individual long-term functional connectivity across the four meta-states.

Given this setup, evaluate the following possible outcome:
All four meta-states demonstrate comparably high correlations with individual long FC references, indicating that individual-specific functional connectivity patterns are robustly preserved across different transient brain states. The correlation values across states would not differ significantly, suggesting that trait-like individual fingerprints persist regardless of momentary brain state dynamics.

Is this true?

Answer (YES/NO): NO